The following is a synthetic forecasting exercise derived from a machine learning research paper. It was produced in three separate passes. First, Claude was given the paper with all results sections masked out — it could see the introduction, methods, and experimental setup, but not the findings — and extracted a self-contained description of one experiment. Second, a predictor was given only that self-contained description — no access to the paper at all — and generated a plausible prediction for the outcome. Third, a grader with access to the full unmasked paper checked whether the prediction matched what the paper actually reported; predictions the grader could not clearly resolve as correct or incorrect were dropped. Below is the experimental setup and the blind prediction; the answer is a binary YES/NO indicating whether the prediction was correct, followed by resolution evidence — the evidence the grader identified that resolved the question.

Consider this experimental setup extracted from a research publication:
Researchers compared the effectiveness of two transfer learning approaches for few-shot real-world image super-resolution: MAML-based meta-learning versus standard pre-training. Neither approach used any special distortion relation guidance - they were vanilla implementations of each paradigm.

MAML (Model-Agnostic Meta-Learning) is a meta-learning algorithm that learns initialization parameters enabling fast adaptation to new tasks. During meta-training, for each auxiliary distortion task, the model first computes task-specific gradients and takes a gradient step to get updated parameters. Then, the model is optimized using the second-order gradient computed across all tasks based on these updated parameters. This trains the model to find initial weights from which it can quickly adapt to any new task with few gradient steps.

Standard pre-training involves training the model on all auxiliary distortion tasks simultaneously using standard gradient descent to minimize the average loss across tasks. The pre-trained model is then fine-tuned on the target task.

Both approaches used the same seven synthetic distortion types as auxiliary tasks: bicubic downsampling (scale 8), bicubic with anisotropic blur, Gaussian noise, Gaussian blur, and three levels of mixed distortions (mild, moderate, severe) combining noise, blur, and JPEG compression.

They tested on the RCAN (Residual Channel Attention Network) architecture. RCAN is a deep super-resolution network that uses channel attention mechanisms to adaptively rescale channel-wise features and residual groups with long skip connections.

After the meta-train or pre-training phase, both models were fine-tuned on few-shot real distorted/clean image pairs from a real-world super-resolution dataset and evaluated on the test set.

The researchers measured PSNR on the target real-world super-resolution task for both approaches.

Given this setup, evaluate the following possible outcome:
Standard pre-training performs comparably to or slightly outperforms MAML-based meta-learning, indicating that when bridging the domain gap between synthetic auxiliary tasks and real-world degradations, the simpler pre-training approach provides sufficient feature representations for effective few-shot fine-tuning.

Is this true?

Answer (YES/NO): YES